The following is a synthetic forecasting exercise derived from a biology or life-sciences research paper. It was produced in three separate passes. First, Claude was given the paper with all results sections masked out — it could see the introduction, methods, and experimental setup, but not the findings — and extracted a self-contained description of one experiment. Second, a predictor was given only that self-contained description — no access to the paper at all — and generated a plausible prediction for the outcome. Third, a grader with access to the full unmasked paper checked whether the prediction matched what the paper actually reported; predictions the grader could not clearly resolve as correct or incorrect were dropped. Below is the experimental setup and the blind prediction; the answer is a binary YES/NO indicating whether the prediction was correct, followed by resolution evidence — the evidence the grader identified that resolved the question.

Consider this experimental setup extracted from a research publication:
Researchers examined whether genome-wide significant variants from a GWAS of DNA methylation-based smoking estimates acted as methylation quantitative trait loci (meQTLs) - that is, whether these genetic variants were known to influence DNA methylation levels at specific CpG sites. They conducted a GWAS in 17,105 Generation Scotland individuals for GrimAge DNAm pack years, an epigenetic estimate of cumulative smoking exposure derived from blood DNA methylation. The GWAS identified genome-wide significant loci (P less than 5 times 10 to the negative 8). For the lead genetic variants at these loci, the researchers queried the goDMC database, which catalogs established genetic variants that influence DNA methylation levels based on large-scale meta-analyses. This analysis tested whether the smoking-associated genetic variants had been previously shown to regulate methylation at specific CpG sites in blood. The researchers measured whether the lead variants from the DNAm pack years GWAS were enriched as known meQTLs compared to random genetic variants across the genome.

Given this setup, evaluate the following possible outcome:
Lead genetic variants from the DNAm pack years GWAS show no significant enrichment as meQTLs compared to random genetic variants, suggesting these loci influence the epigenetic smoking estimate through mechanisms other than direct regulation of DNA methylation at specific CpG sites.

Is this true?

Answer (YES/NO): NO